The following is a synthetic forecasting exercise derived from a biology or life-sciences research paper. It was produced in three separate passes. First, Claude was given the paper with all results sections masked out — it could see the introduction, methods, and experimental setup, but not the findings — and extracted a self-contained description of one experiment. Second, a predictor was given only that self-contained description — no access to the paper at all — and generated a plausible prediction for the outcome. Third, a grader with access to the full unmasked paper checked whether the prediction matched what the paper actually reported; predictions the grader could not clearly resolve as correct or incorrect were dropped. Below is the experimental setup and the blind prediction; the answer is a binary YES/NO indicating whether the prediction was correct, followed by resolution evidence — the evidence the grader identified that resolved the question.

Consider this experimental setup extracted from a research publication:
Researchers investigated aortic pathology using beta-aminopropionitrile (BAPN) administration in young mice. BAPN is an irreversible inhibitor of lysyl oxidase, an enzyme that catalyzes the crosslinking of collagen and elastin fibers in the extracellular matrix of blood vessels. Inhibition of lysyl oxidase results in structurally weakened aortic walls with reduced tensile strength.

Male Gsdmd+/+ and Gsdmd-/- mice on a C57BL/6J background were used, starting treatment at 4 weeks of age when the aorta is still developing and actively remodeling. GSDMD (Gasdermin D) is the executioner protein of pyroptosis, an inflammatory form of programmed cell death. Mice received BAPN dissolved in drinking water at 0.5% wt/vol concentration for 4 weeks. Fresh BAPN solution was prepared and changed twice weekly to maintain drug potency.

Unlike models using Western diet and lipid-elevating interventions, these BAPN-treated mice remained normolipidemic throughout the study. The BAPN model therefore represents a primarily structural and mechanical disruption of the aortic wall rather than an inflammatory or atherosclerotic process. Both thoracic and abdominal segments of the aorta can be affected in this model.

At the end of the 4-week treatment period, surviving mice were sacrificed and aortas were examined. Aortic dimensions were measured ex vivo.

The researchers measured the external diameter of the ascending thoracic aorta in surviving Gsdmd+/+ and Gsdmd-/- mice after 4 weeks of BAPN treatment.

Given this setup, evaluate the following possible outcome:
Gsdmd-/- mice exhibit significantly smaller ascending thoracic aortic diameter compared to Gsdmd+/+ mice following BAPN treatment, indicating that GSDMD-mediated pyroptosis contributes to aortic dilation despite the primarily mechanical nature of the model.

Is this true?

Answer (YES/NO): NO